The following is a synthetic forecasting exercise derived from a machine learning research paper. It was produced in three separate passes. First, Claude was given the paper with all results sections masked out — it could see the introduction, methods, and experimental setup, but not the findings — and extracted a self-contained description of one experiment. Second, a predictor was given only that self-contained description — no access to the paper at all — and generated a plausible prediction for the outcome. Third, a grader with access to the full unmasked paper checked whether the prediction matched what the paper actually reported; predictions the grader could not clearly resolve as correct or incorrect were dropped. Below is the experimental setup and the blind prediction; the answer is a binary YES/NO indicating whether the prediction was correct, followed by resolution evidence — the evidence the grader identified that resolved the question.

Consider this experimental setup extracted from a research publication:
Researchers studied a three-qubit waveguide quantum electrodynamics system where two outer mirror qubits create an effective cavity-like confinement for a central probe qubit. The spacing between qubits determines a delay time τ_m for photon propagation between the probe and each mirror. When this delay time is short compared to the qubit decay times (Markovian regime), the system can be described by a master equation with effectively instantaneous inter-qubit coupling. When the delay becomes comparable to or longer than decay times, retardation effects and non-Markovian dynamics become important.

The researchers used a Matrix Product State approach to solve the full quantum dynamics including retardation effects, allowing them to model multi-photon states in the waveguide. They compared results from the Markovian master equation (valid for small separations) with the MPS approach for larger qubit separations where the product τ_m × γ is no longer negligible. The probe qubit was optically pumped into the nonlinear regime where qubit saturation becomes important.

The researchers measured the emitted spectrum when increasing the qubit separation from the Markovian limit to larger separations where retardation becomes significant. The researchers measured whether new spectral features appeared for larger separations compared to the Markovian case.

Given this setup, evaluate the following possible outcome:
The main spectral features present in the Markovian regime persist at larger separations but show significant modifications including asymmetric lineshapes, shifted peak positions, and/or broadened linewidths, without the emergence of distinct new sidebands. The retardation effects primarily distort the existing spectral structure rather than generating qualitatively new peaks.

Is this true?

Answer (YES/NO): NO